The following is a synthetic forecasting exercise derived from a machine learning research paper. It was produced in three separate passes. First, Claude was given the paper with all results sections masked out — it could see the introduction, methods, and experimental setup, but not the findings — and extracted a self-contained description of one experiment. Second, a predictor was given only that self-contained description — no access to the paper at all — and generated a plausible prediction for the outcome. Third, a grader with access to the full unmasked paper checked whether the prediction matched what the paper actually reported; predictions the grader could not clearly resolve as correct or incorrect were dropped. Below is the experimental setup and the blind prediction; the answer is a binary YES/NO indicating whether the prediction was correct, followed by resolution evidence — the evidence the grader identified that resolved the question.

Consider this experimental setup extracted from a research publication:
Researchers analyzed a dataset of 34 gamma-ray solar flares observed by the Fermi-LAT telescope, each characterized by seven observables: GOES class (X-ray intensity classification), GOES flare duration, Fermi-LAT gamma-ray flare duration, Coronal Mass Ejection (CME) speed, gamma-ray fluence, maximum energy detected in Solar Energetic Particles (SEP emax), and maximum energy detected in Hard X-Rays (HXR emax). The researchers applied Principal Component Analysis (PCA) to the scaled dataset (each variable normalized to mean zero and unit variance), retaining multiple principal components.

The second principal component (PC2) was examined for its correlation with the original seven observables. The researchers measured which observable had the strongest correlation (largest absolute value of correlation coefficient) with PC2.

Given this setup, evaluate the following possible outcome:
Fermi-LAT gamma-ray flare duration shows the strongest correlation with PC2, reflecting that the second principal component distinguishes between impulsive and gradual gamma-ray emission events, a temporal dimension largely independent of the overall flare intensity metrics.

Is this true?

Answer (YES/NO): NO